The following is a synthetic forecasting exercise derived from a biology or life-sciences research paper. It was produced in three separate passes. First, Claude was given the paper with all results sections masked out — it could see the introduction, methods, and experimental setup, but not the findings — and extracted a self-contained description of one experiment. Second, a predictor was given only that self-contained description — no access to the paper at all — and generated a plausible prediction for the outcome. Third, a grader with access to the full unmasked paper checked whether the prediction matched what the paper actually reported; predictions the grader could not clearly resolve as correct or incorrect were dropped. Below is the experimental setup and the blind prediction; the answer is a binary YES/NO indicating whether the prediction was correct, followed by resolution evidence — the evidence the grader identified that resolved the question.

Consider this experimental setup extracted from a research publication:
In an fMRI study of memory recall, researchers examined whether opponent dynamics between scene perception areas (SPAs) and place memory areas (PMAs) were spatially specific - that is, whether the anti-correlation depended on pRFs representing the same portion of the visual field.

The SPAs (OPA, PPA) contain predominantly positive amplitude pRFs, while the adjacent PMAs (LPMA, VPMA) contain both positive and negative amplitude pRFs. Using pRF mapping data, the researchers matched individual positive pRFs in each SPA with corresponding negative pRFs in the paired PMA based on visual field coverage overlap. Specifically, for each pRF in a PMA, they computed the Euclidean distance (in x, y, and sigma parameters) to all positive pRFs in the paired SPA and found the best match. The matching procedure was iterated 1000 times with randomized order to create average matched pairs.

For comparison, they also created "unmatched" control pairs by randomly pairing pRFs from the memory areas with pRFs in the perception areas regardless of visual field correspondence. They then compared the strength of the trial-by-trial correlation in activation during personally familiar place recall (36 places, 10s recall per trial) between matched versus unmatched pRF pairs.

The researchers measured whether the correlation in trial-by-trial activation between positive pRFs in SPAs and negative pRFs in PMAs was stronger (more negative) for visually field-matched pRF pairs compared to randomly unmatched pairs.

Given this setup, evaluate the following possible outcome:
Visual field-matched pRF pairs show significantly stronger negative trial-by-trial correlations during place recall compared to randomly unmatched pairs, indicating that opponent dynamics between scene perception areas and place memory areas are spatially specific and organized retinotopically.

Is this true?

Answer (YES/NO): YES